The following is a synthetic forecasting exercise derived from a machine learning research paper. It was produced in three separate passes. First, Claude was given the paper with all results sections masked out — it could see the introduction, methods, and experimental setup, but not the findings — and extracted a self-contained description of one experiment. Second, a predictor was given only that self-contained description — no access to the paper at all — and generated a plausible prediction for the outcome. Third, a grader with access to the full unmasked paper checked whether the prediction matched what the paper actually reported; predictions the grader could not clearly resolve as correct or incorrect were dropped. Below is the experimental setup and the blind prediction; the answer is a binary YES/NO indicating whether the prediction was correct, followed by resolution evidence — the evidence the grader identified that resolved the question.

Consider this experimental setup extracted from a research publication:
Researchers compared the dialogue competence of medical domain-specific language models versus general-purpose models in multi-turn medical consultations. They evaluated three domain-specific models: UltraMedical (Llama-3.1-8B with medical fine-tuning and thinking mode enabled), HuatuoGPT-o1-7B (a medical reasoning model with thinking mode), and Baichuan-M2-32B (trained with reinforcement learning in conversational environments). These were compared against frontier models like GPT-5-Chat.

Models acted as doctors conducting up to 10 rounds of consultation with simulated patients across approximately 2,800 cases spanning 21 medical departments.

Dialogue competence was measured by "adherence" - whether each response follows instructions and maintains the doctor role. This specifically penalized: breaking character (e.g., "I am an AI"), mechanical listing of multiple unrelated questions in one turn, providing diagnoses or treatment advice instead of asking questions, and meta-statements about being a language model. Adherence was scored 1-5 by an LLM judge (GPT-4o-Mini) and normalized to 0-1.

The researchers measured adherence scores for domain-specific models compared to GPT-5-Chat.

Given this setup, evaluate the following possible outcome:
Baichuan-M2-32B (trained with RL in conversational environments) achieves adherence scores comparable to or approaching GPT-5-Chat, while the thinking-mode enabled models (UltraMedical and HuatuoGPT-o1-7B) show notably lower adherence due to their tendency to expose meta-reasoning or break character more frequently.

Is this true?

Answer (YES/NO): YES